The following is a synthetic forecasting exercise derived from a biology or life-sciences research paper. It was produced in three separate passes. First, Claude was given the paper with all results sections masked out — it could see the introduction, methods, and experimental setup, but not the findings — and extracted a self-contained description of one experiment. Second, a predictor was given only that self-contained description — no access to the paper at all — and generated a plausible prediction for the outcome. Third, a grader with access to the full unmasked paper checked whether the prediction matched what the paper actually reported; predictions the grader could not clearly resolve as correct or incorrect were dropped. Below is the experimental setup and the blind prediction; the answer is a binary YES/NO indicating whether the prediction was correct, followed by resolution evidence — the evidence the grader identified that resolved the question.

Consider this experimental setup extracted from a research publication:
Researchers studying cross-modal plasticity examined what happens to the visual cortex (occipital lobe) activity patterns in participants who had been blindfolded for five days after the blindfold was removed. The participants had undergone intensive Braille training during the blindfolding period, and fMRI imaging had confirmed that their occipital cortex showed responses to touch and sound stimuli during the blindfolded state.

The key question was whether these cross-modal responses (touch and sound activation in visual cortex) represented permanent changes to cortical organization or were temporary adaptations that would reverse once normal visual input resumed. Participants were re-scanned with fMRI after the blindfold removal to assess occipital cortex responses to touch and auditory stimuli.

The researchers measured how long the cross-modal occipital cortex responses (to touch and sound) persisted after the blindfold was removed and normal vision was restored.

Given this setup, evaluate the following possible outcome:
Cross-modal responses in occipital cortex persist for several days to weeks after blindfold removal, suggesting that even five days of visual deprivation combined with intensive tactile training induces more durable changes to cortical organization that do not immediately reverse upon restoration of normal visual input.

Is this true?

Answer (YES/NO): NO